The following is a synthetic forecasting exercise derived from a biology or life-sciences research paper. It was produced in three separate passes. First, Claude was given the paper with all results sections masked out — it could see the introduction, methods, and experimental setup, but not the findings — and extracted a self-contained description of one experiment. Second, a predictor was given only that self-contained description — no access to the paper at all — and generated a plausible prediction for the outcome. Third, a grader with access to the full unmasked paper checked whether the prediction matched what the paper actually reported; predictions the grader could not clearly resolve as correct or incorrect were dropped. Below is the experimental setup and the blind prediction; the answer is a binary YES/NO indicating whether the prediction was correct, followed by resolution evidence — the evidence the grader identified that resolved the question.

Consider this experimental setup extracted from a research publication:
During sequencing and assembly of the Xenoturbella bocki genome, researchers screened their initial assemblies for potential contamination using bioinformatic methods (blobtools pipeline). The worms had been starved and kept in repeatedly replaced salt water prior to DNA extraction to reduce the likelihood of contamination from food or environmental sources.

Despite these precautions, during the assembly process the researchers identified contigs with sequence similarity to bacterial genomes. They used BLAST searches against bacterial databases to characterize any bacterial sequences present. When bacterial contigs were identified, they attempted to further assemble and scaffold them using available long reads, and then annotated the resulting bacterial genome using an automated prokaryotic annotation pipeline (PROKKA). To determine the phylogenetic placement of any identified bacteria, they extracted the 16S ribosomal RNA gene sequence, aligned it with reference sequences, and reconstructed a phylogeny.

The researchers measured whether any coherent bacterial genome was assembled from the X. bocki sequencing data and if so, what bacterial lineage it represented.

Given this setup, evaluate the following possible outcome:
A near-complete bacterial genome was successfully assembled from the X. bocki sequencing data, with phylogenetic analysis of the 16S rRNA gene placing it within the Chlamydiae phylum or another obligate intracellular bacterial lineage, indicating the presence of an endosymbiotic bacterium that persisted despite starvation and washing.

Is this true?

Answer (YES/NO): YES